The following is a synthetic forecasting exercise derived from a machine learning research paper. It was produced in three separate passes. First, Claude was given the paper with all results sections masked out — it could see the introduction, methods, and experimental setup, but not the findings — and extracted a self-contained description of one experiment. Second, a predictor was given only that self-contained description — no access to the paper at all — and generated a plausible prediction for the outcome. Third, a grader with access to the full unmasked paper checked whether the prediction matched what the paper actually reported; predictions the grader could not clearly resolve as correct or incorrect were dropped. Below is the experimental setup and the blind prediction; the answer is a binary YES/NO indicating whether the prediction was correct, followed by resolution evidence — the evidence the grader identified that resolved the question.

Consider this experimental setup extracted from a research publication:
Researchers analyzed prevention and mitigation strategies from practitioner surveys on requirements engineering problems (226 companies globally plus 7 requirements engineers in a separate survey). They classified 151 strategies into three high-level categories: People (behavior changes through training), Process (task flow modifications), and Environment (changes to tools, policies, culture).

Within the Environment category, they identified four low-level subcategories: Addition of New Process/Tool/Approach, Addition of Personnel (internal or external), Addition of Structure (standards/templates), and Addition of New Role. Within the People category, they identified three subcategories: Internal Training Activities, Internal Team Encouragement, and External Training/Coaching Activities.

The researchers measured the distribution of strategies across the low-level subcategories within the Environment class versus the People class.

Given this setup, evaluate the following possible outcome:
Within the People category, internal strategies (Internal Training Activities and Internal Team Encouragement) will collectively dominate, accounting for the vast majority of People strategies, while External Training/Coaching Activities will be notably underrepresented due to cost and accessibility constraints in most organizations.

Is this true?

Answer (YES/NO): NO